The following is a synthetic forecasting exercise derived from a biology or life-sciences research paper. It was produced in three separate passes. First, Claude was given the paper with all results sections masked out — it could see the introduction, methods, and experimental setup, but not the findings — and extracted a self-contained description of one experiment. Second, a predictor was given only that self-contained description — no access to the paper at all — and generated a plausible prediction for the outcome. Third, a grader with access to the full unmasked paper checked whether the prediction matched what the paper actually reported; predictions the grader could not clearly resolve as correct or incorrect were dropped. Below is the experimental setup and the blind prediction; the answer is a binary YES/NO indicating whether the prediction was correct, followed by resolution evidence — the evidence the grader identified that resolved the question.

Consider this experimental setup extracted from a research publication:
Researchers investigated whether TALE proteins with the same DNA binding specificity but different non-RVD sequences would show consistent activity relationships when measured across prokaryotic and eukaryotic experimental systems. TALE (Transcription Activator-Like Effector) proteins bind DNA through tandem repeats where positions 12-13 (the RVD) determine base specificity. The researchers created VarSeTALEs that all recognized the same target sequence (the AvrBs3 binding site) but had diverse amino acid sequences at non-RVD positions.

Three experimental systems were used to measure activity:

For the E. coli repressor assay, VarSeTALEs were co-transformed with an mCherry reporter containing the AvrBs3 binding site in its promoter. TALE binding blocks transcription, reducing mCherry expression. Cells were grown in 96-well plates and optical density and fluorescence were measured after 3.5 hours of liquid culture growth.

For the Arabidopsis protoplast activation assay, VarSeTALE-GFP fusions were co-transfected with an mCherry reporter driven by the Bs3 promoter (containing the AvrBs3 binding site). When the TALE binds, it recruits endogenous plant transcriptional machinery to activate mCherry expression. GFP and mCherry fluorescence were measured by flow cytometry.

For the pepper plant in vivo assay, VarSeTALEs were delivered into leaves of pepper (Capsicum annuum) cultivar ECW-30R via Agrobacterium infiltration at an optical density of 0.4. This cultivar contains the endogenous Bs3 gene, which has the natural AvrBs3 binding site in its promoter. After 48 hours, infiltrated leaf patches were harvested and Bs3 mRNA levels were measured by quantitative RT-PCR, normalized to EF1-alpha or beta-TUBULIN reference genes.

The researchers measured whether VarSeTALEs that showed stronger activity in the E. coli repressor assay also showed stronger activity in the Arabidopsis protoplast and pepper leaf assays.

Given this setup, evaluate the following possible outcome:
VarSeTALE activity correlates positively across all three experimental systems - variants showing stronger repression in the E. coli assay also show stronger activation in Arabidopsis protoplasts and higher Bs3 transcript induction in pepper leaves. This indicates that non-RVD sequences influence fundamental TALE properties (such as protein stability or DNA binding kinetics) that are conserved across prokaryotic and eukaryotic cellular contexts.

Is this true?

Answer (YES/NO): NO